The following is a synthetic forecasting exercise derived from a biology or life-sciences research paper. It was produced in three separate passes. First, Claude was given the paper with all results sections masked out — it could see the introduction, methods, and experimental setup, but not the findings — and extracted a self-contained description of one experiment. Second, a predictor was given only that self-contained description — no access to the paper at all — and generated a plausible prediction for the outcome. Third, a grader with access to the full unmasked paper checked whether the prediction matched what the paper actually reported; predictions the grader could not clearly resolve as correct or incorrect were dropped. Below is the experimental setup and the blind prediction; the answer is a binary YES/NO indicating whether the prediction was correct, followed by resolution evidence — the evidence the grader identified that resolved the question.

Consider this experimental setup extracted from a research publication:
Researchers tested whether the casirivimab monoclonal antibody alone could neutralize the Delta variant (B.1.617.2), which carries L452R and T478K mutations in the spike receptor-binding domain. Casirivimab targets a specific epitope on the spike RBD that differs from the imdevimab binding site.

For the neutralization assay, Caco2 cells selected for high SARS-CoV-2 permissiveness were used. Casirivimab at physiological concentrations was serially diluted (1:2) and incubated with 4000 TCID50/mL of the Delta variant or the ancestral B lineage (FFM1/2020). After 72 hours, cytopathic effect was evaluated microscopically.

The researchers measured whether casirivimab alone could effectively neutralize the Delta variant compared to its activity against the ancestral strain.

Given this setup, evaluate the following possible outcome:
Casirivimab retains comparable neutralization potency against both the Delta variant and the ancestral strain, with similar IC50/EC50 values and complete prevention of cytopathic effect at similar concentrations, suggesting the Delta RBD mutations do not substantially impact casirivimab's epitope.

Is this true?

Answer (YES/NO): YES